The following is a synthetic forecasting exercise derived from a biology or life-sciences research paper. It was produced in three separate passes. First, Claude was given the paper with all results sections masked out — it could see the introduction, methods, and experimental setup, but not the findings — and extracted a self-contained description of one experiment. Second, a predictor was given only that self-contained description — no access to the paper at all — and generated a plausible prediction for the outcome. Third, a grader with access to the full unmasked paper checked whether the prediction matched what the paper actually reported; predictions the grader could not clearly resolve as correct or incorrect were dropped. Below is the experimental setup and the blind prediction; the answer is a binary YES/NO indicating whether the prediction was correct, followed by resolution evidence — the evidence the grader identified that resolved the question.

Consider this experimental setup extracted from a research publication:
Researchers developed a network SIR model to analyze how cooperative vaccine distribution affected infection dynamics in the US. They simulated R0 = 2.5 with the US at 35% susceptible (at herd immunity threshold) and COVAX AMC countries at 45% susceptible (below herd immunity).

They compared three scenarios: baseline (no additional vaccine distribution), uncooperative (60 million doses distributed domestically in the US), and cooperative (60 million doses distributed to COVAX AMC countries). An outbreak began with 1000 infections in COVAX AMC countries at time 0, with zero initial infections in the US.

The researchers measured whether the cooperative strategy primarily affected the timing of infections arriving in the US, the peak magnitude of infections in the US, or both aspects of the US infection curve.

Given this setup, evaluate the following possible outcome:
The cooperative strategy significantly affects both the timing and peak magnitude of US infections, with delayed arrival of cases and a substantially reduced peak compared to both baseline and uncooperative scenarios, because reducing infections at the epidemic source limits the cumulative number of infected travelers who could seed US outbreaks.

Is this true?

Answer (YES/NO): NO